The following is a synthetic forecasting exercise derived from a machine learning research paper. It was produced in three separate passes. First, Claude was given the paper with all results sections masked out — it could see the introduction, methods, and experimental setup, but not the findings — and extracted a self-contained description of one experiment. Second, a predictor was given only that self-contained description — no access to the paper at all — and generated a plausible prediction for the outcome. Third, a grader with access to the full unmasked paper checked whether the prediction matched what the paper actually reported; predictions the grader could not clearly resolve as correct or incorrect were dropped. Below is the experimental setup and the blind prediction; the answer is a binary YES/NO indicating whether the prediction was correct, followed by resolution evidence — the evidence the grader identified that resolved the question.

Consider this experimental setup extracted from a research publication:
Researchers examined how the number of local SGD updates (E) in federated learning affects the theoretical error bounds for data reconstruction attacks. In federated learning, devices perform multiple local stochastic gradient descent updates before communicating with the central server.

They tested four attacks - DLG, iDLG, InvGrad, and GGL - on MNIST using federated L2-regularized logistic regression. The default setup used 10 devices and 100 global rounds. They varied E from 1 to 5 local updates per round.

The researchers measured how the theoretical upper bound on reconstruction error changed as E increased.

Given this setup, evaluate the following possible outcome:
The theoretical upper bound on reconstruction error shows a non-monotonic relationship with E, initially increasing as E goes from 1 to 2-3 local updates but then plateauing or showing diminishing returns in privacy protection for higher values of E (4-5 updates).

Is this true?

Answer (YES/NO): NO